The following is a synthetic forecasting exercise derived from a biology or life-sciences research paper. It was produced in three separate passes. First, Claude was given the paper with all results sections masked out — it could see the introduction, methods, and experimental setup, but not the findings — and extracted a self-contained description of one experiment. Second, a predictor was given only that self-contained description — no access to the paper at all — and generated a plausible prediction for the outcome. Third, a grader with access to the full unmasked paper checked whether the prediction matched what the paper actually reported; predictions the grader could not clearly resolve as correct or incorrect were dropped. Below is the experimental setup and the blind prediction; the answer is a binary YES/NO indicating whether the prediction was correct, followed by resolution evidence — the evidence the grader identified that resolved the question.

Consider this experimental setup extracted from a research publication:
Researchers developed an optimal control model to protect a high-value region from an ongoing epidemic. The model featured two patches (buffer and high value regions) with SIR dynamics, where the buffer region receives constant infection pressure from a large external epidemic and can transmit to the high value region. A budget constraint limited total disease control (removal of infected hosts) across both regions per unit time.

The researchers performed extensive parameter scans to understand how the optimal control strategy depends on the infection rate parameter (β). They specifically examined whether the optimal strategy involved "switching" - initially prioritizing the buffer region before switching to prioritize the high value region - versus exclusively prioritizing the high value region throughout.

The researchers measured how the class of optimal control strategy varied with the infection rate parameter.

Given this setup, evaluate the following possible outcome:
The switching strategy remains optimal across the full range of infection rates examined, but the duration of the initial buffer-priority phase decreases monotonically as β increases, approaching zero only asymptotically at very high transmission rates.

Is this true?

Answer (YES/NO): NO